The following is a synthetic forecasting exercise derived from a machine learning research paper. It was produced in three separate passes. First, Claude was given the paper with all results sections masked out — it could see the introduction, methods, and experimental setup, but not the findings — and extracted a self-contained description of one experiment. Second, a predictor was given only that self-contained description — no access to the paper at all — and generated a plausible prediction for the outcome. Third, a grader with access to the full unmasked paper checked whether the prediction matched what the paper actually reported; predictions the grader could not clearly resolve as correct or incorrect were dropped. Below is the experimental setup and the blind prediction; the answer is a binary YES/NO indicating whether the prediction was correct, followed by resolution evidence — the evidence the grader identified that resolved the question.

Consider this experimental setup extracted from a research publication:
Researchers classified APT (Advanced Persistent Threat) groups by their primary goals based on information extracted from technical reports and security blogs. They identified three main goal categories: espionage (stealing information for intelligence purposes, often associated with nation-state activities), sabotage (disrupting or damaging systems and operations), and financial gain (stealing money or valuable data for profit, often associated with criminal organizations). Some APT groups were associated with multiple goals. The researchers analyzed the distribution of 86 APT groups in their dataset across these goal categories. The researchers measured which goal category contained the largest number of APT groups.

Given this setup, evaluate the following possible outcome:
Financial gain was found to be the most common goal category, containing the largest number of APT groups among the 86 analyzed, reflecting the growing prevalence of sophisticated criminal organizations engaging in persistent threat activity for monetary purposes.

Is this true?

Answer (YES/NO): NO